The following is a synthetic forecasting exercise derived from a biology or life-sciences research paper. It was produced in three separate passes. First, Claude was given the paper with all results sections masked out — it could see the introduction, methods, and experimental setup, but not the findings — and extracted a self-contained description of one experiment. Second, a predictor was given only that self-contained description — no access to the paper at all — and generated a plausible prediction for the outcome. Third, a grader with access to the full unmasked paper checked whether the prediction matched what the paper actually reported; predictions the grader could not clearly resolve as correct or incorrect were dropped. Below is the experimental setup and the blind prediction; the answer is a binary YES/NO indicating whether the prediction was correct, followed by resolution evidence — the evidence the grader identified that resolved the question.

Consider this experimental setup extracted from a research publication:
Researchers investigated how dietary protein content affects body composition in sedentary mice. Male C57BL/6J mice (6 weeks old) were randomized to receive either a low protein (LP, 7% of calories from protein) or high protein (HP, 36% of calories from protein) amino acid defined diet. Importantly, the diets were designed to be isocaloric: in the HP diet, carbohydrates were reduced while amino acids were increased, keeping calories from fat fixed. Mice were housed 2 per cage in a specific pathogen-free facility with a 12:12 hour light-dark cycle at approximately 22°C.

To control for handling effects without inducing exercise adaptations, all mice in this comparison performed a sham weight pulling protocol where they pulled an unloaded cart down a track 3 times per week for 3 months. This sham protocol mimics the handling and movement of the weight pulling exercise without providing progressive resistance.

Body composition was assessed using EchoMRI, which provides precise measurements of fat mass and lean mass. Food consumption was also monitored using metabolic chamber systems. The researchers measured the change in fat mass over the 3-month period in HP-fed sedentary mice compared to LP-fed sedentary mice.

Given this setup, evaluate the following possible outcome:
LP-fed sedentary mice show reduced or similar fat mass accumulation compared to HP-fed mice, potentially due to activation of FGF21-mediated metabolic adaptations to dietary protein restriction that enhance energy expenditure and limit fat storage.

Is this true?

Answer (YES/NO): YES